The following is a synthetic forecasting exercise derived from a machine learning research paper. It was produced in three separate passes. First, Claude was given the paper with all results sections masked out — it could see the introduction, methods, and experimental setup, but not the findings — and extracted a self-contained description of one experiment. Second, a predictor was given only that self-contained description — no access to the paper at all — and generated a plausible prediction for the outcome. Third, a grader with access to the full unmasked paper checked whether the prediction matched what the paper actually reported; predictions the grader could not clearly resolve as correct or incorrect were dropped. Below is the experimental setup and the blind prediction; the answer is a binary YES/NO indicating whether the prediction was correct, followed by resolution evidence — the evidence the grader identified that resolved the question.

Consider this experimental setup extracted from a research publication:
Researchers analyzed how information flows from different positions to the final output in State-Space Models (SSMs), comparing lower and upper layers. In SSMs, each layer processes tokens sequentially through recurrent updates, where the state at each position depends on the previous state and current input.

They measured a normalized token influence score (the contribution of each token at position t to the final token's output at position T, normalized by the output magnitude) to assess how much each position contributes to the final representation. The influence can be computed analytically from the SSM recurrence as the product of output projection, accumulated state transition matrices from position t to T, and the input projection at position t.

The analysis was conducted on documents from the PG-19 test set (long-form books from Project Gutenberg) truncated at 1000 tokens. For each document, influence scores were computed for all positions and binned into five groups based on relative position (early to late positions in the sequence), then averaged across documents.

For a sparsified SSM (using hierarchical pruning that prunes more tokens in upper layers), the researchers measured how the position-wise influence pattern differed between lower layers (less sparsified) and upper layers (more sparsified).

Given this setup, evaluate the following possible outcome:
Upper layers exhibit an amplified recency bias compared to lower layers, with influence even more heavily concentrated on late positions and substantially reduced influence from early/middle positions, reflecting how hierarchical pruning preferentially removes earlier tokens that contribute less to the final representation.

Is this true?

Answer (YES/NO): NO